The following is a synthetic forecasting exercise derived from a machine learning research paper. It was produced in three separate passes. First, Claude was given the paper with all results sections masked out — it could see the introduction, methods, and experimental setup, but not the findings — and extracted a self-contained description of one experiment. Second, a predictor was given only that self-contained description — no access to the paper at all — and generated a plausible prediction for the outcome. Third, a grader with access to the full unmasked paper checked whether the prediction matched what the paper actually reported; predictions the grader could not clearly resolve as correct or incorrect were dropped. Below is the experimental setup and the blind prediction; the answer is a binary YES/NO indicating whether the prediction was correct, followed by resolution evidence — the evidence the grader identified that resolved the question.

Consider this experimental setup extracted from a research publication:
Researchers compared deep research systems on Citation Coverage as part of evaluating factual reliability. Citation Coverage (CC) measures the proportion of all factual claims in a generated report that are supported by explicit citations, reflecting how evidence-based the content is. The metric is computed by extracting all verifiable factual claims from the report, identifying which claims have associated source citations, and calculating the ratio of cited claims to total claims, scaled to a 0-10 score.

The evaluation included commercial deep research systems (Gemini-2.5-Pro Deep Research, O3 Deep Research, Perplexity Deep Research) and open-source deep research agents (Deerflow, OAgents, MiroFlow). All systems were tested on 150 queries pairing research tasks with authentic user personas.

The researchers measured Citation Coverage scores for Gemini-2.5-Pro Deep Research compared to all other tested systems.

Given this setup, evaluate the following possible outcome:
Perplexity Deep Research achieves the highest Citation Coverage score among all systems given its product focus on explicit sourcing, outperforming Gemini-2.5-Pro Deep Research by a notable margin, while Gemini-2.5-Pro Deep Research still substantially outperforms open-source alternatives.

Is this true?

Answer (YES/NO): NO